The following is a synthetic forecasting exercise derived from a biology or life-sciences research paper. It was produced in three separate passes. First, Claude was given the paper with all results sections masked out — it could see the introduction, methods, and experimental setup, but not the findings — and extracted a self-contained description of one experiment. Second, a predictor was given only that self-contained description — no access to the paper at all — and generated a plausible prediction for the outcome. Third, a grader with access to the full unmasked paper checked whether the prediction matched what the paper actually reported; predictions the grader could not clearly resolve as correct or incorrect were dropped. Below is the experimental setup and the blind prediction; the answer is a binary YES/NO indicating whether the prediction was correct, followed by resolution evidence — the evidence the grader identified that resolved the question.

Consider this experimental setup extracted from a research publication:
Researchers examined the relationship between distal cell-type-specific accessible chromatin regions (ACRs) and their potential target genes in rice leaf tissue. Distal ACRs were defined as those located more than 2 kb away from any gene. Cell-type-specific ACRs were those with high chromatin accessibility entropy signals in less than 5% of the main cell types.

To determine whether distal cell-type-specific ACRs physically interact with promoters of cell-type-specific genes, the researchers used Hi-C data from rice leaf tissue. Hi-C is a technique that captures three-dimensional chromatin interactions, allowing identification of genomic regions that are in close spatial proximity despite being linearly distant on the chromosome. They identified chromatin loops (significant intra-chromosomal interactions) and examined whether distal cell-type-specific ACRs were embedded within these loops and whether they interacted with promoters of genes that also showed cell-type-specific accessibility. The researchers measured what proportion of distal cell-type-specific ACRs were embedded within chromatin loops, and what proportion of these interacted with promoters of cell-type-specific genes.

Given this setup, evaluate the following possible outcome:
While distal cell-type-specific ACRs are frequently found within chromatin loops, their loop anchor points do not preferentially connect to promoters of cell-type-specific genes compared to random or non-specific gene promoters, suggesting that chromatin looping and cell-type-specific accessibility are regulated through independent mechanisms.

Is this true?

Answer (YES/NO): NO